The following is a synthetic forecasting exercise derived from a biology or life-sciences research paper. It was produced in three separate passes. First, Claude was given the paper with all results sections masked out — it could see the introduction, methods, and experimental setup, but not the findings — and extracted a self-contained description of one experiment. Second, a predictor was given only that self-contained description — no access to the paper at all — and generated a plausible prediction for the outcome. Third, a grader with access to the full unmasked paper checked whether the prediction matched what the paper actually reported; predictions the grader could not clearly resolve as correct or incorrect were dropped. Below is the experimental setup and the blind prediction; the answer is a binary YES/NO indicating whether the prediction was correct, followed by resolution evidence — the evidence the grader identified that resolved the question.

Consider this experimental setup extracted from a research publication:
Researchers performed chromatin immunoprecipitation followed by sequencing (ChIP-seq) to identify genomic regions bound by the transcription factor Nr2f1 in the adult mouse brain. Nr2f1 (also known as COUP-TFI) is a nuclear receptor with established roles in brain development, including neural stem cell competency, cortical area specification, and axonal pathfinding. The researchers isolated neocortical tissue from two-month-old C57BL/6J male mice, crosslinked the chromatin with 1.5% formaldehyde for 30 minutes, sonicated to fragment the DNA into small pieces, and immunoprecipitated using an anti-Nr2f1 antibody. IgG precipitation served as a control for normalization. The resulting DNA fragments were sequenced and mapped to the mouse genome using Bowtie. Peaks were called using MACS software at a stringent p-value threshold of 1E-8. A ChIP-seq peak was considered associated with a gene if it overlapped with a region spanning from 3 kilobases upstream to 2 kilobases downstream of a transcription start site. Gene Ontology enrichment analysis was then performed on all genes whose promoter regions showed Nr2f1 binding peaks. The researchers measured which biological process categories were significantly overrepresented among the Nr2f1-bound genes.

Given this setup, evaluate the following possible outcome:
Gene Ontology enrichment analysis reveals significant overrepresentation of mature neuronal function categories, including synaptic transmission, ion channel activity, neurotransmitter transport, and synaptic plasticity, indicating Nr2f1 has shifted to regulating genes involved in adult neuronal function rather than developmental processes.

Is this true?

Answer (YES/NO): NO